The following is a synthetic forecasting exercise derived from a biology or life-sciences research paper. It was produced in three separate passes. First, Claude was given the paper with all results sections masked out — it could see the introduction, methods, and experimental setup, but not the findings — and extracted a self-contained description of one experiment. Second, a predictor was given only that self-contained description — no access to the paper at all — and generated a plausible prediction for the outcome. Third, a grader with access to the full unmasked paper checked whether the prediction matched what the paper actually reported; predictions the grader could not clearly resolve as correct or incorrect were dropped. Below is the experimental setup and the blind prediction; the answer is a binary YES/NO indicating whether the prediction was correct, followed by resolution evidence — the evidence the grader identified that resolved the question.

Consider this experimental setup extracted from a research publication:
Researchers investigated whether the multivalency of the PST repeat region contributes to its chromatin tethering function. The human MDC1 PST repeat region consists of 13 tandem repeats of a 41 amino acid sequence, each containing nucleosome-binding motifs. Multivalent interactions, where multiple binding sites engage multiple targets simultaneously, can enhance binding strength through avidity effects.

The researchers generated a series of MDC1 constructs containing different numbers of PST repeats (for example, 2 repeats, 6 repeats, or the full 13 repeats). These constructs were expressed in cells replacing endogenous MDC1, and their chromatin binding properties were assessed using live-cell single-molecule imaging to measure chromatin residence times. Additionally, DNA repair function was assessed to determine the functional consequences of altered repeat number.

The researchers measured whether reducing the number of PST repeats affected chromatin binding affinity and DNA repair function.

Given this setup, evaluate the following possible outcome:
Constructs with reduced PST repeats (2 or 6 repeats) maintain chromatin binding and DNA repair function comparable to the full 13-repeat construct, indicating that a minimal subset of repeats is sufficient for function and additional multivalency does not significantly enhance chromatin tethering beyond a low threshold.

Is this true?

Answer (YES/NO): NO